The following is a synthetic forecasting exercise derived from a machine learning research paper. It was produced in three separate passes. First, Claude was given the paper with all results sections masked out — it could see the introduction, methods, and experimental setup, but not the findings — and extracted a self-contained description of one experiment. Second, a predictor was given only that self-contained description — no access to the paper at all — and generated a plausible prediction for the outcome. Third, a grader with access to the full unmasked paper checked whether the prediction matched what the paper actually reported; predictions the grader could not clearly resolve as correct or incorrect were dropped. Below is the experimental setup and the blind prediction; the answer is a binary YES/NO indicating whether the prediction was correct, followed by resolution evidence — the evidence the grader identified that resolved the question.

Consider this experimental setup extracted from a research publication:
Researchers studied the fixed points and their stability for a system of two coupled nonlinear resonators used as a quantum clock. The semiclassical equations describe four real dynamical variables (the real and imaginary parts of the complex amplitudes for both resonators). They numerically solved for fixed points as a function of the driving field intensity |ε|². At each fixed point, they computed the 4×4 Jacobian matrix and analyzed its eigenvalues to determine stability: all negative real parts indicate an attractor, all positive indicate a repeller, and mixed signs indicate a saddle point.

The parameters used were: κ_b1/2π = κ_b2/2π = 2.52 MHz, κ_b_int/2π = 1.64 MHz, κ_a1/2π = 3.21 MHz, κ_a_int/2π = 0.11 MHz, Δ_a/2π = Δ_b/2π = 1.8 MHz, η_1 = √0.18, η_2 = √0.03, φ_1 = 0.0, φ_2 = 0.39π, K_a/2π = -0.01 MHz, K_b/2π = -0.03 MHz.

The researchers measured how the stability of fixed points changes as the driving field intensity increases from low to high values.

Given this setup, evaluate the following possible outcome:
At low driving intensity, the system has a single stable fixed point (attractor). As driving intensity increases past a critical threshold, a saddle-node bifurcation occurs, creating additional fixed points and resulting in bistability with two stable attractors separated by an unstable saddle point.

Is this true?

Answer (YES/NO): NO